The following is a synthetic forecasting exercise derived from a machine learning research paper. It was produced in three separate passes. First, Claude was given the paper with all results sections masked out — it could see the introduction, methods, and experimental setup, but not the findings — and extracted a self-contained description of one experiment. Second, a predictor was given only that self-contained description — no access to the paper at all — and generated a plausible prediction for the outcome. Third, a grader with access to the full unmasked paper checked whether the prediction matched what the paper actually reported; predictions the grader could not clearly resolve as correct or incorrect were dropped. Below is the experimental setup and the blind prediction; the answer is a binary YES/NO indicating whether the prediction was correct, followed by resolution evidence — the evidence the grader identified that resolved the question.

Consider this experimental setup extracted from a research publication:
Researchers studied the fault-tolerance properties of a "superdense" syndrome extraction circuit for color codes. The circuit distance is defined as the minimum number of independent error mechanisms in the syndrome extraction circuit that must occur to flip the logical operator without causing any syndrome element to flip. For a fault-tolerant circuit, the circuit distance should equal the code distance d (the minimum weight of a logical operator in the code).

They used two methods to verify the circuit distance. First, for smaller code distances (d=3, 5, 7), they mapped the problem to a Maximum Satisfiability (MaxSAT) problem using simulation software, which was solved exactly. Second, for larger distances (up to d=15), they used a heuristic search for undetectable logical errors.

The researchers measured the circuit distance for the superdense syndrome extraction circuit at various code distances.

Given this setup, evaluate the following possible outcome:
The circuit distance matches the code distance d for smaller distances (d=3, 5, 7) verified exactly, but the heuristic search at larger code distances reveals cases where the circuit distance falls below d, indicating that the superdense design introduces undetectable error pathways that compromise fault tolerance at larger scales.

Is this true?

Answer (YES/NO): NO